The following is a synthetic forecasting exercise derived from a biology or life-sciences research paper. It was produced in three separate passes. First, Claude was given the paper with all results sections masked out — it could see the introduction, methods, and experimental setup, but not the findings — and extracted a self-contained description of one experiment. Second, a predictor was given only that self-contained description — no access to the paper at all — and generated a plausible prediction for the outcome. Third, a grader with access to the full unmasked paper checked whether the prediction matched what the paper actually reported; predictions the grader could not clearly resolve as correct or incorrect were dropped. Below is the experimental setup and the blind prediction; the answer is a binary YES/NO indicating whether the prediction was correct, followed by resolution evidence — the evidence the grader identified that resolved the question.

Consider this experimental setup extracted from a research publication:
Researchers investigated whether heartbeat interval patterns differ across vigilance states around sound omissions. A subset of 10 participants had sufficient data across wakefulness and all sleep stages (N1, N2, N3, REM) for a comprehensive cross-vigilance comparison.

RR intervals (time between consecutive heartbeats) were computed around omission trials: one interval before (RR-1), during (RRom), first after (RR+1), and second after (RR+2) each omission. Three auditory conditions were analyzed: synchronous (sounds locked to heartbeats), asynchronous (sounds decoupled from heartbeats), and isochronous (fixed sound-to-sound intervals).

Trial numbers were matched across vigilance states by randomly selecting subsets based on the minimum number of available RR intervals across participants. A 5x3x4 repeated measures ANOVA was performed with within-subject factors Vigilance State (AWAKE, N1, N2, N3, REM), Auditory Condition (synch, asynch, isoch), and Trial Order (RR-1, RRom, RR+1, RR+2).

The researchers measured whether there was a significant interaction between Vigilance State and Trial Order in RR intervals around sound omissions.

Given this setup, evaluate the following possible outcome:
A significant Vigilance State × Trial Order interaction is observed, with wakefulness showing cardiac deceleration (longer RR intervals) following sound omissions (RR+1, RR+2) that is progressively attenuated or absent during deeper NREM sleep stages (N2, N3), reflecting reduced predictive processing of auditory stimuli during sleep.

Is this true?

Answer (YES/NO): NO